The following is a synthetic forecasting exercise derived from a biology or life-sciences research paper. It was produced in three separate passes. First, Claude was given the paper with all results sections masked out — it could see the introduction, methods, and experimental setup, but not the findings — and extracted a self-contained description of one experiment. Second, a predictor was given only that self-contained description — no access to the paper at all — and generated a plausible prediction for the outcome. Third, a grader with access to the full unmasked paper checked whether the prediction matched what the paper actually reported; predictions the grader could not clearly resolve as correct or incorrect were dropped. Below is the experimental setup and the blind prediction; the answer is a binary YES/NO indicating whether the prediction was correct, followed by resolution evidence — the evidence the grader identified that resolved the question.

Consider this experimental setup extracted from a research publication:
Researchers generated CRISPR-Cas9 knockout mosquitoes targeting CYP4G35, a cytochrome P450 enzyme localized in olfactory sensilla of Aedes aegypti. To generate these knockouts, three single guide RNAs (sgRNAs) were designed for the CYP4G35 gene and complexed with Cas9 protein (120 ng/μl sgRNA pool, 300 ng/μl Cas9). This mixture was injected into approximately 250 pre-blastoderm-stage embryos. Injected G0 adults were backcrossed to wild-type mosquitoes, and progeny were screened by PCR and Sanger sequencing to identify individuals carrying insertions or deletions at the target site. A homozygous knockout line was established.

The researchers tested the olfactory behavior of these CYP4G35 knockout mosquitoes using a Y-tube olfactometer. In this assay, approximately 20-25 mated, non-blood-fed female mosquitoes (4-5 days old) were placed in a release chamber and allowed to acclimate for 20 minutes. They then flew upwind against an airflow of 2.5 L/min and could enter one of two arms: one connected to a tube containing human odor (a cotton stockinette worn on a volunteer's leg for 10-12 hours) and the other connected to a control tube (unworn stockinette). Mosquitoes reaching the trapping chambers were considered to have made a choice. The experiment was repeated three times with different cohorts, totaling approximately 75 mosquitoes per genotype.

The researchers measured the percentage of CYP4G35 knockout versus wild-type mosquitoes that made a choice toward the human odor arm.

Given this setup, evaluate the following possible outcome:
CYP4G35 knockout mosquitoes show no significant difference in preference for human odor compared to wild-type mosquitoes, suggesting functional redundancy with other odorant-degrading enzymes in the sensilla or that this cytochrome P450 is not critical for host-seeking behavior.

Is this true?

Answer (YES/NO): NO